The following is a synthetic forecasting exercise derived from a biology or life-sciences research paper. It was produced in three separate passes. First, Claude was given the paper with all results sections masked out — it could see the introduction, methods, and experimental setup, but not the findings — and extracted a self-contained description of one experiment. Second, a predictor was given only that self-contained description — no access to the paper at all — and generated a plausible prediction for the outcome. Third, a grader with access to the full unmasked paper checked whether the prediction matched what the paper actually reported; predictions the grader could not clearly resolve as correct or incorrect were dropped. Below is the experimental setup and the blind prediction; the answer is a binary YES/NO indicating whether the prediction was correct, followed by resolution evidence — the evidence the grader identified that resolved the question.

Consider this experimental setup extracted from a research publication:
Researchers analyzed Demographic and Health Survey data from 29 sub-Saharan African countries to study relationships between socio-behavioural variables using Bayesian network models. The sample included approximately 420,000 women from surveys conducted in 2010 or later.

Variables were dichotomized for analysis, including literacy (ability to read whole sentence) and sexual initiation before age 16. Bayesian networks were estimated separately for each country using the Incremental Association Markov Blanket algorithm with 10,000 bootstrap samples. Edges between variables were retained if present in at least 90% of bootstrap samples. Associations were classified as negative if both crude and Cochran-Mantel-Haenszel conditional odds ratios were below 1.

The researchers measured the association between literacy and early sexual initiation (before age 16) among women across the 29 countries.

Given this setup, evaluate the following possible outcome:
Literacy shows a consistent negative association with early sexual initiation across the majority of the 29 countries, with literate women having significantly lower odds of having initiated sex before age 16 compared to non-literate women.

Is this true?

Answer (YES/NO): YES